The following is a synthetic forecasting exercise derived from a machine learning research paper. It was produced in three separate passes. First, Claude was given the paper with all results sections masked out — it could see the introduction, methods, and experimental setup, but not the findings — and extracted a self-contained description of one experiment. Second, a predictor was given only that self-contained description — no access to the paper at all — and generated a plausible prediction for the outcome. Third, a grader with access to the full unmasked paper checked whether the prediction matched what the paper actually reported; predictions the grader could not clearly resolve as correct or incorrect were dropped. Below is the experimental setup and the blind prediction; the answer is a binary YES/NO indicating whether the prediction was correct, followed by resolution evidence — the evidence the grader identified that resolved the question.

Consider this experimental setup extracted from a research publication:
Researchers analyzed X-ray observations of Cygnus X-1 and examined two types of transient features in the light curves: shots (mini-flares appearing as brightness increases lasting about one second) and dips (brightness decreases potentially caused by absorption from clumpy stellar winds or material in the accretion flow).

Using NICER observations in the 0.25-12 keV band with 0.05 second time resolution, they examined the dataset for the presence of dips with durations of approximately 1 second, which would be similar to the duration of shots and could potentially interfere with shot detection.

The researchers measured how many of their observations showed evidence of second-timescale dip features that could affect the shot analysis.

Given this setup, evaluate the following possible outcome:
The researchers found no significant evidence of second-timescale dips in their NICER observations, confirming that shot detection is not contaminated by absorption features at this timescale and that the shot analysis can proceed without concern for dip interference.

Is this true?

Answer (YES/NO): NO